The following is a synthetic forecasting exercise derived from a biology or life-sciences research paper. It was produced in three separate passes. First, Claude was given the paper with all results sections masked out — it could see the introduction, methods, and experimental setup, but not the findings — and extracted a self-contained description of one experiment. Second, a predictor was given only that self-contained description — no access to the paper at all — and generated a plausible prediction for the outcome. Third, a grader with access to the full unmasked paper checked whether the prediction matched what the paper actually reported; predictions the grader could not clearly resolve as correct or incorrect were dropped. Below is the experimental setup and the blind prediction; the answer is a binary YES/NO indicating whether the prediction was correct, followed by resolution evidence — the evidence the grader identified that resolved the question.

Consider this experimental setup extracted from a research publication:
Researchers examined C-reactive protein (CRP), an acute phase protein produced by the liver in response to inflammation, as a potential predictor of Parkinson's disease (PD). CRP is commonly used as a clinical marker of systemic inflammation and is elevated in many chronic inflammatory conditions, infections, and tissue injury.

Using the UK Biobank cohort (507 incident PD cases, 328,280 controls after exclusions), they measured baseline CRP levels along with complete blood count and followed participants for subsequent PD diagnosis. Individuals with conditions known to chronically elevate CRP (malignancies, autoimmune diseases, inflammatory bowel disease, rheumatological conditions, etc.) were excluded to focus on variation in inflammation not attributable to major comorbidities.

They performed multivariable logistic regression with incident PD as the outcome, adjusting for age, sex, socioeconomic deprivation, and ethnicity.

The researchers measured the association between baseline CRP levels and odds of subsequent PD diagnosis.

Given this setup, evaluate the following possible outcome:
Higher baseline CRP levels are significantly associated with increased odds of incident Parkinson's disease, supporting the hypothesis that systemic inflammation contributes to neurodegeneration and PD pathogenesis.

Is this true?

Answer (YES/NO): NO